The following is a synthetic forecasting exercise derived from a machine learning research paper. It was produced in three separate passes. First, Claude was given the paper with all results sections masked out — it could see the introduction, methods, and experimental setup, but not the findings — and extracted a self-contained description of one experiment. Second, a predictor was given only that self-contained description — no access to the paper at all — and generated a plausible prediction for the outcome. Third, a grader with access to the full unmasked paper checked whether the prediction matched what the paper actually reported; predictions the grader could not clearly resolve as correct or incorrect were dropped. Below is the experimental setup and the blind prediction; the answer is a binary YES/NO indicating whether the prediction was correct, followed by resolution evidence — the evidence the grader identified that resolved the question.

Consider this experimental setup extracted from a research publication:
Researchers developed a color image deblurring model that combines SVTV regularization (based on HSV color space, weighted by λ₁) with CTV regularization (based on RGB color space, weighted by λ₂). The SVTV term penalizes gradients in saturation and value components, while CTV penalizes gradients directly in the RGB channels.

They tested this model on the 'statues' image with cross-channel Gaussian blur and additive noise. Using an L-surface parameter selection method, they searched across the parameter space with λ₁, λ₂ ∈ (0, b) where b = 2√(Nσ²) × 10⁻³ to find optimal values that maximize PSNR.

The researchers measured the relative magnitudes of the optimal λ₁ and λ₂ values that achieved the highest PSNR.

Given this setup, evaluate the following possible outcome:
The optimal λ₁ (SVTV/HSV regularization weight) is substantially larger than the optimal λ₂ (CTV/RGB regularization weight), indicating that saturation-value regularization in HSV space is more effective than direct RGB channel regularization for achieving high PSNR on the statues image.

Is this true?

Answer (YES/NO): YES